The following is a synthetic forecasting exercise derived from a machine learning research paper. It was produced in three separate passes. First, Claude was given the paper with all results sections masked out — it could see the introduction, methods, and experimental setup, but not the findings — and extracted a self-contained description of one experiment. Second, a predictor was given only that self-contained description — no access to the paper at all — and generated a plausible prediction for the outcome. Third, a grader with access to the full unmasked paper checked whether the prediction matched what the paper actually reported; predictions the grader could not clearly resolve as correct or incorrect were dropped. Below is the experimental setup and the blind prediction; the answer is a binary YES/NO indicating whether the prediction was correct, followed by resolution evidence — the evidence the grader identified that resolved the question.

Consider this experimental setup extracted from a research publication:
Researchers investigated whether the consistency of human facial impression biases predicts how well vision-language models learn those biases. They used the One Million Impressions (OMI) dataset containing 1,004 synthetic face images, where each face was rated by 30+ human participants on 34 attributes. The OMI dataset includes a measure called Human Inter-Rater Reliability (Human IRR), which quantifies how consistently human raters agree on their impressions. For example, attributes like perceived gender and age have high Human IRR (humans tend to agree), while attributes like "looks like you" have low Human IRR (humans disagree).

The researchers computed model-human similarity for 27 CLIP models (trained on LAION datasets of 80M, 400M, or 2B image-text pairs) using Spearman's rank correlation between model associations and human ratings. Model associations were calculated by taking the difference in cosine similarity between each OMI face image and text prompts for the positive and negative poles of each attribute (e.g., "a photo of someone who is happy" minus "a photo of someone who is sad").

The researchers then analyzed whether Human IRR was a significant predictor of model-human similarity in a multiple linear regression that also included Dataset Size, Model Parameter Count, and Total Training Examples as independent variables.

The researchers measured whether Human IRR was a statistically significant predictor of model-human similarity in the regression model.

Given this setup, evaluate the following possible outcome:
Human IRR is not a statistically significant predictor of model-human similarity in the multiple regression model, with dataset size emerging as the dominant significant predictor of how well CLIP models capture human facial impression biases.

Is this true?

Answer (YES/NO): NO